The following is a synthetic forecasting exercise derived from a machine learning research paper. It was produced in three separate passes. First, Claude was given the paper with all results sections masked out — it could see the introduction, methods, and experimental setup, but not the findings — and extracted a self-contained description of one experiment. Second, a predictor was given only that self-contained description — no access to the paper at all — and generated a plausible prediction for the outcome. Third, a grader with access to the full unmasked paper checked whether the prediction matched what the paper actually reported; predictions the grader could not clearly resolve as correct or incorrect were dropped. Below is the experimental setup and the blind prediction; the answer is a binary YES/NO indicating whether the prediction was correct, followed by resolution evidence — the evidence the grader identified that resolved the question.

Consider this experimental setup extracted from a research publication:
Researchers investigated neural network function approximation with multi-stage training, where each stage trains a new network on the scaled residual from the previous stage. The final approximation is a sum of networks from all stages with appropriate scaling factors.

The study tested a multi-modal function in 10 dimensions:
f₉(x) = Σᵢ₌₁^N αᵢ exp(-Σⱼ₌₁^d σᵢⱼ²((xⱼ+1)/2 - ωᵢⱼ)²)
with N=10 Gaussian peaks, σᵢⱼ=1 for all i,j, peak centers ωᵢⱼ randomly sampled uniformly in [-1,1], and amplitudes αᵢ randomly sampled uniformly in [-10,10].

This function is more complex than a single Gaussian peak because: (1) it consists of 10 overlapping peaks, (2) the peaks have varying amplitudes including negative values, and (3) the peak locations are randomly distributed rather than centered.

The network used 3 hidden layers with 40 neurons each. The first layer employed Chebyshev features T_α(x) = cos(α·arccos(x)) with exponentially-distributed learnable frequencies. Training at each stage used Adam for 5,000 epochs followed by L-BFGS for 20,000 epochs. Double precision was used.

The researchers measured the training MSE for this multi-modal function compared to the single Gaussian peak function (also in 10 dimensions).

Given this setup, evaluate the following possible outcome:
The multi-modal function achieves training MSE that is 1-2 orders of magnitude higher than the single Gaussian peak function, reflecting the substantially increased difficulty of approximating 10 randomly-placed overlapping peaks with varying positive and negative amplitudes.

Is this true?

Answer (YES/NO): YES